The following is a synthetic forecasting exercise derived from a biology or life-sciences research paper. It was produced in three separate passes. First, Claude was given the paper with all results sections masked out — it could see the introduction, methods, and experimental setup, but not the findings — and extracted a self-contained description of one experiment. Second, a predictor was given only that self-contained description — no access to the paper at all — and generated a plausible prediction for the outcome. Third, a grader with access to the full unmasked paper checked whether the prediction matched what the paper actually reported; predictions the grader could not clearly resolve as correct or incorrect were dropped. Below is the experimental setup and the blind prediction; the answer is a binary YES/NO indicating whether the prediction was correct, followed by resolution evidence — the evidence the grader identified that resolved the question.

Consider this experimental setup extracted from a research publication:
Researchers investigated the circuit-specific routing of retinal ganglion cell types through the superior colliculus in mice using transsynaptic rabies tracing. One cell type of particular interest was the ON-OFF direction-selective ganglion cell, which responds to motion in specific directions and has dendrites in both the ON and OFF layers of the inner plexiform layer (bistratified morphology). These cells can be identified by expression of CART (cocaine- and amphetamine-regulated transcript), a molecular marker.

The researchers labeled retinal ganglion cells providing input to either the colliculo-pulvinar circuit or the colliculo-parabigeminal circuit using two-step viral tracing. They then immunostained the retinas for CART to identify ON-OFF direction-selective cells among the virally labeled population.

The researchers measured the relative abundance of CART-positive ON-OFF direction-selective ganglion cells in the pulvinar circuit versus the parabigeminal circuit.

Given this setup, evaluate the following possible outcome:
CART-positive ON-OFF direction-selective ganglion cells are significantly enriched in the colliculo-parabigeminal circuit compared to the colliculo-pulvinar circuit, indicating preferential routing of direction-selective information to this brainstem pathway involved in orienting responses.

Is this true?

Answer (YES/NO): YES